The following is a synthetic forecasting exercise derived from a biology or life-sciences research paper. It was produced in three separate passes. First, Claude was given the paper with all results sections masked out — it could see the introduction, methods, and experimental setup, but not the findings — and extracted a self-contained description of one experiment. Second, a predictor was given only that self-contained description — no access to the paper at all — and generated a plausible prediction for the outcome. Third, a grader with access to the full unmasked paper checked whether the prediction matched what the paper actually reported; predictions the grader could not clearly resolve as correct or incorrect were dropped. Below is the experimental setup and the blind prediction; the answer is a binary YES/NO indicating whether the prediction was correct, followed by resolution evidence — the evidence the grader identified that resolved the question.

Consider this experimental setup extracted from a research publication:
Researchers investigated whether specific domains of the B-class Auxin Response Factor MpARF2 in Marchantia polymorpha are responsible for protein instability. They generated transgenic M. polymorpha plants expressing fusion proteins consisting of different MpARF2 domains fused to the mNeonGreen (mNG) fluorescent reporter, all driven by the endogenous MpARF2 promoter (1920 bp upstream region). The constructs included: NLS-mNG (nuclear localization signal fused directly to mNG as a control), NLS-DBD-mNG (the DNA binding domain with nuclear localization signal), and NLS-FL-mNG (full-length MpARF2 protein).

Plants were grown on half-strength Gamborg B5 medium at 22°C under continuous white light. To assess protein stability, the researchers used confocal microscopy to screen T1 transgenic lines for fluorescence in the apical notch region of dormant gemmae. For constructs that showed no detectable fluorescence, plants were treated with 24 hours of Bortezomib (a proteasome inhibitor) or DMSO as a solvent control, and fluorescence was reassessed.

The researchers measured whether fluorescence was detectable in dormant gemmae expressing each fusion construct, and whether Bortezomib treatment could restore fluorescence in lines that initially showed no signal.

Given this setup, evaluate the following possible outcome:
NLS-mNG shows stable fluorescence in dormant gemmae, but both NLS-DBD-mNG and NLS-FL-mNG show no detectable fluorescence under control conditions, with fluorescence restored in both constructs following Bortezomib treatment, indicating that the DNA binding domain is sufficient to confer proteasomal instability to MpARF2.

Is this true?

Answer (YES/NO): YES